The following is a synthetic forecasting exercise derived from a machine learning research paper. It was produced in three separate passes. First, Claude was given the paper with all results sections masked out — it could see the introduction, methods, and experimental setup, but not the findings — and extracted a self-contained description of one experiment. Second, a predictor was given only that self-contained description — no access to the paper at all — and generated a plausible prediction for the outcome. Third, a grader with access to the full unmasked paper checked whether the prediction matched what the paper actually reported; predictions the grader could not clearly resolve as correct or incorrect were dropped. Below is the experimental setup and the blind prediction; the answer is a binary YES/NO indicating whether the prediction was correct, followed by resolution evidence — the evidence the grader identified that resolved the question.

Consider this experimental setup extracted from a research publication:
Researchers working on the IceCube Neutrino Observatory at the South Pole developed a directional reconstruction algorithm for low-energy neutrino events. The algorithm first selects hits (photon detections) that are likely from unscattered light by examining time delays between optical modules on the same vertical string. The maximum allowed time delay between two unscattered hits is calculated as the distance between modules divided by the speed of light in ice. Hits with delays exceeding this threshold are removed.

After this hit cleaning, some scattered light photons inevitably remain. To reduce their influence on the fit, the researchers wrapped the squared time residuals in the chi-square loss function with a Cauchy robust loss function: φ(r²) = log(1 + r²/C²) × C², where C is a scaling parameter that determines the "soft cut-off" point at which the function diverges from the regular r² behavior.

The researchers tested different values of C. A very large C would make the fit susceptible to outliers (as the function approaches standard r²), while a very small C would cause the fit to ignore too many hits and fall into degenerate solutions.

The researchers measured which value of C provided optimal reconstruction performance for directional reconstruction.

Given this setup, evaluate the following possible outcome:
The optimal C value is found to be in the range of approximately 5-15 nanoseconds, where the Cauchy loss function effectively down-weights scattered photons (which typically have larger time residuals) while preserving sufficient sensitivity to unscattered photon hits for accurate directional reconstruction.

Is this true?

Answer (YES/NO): NO